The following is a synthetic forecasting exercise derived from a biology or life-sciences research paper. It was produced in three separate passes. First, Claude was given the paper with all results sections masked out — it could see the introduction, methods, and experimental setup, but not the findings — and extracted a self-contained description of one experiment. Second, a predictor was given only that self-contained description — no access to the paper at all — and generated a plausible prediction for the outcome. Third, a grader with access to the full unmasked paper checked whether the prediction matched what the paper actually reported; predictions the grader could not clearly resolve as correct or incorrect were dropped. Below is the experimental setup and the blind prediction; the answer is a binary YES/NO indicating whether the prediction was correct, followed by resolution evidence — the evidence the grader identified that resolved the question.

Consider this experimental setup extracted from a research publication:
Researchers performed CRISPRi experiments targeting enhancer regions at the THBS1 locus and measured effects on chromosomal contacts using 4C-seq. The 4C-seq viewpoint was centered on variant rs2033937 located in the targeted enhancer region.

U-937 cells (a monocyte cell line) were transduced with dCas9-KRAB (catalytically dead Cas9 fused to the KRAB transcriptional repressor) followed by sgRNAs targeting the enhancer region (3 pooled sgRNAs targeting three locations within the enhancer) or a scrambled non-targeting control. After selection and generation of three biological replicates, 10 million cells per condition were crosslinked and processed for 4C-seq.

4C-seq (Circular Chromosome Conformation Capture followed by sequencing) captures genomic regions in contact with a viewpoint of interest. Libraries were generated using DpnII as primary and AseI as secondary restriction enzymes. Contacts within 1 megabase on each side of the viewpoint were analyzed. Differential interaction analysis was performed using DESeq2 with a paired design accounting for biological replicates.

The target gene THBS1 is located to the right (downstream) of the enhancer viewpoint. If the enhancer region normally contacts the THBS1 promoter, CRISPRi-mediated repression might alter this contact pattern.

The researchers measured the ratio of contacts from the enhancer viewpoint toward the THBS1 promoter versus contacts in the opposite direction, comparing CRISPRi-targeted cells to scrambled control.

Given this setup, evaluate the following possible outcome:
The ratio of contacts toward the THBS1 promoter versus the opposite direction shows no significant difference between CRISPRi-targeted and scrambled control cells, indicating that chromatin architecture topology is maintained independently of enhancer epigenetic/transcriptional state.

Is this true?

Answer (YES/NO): NO